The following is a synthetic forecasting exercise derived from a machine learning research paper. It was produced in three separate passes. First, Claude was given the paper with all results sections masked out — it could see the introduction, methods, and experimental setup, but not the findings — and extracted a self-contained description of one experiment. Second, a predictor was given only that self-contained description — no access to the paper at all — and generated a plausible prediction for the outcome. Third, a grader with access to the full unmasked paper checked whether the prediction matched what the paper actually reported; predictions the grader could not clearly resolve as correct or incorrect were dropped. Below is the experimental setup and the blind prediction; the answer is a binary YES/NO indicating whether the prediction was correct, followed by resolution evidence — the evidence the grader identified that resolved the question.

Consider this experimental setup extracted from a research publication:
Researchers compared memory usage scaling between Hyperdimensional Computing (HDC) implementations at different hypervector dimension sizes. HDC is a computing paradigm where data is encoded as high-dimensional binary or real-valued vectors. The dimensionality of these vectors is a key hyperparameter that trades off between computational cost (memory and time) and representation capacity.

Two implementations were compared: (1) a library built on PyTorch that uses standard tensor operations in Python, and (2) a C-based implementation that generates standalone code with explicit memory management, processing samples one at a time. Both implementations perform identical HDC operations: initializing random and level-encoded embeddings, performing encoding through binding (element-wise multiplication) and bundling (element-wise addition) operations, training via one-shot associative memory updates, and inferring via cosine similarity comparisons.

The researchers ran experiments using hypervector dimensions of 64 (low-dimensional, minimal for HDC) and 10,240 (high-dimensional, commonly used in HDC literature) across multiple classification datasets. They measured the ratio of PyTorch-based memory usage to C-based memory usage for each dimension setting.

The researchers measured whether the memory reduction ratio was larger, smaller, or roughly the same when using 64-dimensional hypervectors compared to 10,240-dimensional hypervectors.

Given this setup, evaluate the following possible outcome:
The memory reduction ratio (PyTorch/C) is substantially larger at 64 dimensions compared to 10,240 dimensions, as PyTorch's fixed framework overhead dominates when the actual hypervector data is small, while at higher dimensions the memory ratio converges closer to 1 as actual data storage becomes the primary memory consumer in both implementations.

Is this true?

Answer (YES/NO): YES